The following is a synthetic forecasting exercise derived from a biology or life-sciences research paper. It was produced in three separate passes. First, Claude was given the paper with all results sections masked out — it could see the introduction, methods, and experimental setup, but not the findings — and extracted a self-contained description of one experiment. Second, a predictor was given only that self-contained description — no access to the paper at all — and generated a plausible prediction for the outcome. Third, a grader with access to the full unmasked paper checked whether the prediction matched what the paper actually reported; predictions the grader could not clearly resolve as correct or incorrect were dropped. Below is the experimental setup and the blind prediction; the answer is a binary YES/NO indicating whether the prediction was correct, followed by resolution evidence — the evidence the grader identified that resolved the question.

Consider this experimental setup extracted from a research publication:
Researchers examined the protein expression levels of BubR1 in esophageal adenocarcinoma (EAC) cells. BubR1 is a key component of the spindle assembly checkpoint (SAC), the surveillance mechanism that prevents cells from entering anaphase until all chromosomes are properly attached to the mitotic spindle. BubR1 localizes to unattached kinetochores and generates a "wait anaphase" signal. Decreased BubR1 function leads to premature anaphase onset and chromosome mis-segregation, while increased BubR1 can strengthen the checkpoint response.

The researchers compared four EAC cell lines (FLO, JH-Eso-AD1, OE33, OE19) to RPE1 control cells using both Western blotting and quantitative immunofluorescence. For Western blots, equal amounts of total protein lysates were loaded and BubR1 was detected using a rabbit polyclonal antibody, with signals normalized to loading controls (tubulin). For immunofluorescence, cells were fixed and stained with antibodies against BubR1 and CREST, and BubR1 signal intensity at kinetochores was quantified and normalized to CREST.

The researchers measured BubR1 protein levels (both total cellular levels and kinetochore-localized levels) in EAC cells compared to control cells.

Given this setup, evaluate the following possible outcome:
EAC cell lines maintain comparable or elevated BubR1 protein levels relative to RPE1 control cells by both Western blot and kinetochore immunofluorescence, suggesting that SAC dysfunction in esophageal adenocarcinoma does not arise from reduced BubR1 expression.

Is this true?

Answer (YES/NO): NO